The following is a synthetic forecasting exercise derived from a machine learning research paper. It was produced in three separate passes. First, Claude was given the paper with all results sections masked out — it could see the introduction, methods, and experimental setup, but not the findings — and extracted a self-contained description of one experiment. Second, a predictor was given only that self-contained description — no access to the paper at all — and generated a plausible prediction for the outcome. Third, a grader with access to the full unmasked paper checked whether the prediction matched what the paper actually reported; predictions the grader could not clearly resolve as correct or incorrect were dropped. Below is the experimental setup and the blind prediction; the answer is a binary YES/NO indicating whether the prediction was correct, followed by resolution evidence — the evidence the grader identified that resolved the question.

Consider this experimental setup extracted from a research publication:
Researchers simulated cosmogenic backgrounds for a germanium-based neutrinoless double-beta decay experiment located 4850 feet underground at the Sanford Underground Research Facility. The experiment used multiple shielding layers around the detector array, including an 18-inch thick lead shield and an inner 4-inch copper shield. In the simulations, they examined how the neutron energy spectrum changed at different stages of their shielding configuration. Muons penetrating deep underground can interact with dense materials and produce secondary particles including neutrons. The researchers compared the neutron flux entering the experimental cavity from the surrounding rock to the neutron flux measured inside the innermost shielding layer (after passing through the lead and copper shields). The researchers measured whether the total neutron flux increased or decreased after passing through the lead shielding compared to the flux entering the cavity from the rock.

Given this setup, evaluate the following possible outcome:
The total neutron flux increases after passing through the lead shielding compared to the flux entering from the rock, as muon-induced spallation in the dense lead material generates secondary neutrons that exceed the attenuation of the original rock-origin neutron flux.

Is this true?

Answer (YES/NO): YES